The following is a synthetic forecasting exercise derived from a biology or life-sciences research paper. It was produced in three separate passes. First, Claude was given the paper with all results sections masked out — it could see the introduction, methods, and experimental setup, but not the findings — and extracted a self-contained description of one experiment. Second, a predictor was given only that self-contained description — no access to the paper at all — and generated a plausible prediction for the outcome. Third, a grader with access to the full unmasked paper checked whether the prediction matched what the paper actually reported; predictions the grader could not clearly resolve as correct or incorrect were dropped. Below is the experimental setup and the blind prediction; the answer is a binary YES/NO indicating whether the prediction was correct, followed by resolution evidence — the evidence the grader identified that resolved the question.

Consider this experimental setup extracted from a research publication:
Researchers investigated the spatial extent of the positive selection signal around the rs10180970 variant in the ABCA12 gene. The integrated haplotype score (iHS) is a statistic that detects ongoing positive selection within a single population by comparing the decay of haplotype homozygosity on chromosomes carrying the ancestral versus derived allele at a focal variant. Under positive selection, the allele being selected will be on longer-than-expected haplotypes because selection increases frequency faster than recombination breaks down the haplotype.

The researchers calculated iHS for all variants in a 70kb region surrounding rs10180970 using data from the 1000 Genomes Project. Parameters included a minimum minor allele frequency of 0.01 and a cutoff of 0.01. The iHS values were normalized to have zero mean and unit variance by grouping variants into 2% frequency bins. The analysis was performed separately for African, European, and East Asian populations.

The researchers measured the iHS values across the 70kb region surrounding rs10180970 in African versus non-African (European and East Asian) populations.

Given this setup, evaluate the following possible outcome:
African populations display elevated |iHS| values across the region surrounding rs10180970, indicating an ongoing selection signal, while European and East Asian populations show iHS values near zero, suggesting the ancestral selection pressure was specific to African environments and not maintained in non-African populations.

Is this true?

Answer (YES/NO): NO